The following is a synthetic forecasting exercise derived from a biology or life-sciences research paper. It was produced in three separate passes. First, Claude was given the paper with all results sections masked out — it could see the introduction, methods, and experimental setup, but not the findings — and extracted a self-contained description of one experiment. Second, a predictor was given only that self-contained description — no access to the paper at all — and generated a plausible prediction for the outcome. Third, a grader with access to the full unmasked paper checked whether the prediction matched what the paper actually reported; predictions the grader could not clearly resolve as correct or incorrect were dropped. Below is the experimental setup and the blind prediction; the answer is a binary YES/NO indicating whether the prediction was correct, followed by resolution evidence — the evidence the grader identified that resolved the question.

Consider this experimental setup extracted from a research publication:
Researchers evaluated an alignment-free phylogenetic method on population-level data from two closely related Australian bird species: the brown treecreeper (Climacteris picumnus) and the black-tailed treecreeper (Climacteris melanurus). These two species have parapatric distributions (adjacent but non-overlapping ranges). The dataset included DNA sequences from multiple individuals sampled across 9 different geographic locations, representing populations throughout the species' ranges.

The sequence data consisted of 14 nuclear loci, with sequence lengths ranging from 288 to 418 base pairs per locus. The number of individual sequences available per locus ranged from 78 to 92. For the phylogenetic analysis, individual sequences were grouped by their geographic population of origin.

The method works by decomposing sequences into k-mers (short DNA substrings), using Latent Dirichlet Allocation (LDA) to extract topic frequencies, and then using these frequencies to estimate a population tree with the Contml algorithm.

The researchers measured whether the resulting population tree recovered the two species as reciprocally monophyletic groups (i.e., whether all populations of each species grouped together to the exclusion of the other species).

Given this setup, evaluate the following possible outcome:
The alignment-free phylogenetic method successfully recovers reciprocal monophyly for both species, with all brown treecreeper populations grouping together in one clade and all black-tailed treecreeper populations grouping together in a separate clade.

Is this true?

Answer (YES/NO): YES